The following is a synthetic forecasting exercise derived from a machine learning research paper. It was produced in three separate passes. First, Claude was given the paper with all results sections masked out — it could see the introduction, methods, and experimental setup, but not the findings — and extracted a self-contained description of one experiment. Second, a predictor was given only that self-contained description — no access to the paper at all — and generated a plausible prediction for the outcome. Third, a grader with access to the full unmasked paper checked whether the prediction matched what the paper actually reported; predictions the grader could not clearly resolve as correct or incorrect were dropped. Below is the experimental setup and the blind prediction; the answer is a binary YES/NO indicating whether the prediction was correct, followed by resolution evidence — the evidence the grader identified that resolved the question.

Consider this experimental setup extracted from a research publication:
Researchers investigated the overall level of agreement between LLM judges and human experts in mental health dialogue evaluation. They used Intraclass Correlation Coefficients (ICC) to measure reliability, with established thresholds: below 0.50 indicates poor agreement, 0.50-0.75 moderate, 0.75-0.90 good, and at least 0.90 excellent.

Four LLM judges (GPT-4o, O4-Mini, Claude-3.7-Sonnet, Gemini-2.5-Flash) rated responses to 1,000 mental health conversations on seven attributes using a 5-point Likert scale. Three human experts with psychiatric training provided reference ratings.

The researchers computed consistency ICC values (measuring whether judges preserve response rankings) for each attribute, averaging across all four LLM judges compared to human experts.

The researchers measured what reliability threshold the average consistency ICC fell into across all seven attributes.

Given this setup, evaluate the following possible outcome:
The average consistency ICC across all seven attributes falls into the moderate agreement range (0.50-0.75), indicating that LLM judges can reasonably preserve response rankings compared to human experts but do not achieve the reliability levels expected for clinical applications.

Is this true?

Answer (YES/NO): YES